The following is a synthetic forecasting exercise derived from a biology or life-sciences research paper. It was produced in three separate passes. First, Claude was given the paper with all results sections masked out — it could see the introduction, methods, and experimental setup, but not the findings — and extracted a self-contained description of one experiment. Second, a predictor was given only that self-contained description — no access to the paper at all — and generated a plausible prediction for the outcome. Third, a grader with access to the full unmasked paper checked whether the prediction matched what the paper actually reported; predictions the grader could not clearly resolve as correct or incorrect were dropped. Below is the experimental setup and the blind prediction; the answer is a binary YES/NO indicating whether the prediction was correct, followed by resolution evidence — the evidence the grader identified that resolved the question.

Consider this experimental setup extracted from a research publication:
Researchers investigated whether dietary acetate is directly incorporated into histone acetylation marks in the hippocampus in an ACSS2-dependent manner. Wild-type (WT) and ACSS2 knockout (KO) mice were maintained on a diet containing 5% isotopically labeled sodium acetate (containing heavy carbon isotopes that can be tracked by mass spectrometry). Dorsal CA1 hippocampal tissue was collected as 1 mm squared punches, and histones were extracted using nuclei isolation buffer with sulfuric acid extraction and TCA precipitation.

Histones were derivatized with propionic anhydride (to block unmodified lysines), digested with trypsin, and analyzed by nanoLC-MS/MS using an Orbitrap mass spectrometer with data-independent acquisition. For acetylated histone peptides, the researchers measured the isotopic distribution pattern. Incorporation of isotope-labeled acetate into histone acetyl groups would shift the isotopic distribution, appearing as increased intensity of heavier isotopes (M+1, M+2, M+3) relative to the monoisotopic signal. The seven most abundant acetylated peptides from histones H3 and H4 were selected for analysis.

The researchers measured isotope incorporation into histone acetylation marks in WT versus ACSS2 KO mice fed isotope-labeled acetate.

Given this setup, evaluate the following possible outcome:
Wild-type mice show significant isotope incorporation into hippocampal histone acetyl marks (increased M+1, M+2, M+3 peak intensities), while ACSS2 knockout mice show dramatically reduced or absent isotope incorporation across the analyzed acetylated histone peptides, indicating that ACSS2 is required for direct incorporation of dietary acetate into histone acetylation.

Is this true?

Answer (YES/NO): YES